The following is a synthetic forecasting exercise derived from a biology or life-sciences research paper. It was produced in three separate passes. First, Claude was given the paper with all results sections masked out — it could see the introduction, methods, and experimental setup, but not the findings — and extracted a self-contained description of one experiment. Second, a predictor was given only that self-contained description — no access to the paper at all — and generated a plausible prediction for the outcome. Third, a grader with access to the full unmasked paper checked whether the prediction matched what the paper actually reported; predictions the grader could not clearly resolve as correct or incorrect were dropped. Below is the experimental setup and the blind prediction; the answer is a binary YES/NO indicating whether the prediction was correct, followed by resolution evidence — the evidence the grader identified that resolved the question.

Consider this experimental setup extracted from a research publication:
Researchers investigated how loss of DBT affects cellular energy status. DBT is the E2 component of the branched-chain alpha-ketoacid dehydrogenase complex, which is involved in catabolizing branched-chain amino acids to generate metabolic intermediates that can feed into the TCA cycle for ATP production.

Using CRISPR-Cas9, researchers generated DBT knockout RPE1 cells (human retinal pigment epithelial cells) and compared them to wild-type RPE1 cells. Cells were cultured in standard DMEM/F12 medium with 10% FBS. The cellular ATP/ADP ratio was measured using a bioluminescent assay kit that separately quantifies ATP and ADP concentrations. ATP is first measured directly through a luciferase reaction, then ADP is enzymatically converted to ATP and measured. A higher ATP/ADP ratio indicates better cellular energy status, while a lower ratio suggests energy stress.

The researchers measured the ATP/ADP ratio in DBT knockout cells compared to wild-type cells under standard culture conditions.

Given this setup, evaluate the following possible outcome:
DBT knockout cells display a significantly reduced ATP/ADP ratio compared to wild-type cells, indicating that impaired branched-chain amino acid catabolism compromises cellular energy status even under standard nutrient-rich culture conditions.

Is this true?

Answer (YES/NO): NO